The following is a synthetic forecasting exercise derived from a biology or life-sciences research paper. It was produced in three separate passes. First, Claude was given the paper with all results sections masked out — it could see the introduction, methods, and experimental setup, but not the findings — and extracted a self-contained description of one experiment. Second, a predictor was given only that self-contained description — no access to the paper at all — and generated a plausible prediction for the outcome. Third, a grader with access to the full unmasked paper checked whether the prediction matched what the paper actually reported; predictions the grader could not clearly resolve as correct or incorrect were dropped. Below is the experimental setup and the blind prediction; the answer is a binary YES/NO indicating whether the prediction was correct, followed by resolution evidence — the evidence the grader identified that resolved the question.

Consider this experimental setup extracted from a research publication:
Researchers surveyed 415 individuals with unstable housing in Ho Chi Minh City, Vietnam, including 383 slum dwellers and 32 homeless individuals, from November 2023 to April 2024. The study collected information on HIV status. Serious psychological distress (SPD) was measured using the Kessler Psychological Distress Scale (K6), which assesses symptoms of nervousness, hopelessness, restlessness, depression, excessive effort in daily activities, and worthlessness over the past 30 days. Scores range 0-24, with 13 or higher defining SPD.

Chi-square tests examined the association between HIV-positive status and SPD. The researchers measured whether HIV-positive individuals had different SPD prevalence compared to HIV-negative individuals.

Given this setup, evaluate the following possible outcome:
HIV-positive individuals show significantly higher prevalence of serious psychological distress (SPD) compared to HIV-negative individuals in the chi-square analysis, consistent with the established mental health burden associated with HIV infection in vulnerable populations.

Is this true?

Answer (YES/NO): NO